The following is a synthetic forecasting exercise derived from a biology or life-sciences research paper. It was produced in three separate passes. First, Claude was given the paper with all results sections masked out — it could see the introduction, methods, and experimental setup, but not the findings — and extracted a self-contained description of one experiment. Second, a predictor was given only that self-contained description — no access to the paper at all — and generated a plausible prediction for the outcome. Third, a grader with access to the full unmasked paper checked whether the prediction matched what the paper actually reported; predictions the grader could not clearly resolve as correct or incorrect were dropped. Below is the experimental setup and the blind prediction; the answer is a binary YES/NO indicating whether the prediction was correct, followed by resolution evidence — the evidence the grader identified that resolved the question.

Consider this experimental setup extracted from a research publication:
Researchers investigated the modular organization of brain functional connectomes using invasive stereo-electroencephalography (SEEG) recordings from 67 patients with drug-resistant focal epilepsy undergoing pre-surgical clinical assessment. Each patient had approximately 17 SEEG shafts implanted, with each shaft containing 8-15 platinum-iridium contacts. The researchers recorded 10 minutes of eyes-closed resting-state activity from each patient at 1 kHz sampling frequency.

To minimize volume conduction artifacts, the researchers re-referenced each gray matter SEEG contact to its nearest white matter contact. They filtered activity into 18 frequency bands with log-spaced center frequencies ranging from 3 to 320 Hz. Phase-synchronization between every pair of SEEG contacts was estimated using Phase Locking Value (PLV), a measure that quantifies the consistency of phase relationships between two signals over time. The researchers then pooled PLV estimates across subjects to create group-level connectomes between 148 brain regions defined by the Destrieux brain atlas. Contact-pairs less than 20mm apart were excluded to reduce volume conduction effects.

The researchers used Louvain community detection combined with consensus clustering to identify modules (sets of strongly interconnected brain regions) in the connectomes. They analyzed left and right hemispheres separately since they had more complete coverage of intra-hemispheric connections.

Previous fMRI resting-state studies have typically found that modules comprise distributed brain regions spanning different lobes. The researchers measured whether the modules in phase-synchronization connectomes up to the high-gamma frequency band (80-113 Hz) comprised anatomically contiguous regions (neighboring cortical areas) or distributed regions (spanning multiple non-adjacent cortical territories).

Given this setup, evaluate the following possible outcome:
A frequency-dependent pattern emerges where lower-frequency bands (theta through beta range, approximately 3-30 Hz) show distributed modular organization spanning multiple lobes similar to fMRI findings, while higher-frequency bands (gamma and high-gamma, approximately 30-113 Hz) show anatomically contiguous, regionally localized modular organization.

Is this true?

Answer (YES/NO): NO